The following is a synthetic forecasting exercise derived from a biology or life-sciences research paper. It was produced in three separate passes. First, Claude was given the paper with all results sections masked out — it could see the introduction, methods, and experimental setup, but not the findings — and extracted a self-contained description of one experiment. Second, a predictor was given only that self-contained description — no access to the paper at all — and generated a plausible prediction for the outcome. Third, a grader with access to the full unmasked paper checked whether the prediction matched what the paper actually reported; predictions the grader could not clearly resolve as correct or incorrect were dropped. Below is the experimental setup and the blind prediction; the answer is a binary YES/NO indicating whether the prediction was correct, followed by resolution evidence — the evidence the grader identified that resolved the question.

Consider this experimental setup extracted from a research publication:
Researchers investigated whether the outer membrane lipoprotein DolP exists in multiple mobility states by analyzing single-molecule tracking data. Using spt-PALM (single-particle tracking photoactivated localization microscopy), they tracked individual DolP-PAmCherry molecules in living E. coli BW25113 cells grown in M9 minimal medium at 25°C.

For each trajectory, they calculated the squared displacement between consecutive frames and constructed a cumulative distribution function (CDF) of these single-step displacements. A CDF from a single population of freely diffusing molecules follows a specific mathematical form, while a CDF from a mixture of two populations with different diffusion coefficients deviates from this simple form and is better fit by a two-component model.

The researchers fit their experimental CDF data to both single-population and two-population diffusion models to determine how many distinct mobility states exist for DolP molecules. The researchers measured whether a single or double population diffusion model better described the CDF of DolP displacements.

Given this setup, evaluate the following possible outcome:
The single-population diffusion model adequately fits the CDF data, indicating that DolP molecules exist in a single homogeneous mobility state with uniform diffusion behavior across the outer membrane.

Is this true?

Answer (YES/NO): NO